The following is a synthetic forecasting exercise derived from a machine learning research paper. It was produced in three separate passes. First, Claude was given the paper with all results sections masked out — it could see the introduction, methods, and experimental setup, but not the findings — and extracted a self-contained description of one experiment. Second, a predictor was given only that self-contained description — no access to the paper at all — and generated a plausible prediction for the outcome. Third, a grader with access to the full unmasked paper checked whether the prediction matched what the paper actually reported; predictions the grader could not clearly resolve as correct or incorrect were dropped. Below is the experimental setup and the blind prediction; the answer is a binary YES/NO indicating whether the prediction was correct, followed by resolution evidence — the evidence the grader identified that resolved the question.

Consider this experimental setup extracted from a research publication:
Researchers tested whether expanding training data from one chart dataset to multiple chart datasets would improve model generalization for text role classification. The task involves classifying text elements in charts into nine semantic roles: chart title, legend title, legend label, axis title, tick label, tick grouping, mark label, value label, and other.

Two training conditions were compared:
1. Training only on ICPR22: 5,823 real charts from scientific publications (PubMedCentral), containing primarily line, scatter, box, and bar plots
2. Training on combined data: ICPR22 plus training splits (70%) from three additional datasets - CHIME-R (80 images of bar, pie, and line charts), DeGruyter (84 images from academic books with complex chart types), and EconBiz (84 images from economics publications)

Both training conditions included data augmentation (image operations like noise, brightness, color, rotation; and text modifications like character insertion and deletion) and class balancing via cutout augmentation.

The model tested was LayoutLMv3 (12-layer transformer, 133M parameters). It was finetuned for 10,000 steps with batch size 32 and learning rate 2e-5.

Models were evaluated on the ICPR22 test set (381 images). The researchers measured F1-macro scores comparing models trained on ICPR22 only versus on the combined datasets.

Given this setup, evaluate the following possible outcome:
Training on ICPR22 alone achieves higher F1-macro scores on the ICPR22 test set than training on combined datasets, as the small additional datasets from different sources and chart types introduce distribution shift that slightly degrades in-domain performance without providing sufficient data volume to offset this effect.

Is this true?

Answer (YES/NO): NO